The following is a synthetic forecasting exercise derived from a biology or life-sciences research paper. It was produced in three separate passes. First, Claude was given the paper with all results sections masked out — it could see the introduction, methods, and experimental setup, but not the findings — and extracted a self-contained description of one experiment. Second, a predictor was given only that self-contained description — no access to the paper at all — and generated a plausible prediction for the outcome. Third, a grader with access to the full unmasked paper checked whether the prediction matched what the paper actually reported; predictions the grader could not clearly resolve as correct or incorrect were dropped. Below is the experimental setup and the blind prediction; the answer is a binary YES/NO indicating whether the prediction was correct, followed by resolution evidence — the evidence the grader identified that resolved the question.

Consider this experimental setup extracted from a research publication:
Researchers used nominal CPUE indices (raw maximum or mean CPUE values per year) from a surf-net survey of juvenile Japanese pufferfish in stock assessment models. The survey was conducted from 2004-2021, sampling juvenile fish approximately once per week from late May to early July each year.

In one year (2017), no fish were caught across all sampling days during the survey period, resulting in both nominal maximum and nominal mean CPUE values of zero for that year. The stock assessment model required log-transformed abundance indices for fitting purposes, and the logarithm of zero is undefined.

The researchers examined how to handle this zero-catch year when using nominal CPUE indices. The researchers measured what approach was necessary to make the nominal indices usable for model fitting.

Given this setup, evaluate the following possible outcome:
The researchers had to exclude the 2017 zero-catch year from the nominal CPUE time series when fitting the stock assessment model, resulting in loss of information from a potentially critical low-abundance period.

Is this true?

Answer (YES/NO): NO